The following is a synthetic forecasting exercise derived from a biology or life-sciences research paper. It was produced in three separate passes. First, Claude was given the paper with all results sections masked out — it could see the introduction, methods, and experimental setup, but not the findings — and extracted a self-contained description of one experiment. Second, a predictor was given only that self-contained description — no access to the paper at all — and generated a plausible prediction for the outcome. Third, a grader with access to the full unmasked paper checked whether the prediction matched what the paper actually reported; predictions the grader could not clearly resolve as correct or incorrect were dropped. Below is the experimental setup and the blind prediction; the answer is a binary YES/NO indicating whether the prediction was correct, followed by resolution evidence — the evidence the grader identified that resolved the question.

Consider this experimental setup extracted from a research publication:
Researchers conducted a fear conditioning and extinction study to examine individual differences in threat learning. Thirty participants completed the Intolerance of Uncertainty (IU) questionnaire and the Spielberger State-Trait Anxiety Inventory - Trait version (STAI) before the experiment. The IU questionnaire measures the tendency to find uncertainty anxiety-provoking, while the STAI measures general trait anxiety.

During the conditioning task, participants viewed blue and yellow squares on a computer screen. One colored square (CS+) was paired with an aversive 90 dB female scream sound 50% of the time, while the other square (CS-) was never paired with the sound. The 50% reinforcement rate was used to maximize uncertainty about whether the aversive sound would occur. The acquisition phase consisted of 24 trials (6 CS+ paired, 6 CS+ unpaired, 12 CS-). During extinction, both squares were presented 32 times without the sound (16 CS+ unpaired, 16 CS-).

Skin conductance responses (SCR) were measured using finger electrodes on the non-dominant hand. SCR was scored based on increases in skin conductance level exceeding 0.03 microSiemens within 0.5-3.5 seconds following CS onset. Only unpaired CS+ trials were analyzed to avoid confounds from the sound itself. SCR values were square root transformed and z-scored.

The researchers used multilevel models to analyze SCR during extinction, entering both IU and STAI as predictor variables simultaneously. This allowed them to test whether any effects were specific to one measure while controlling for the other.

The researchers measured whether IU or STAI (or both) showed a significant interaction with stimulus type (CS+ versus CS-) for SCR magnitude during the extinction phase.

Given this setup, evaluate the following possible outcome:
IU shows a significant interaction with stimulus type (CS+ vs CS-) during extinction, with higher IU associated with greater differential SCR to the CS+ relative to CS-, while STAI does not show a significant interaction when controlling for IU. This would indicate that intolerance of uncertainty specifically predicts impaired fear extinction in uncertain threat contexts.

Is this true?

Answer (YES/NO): YES